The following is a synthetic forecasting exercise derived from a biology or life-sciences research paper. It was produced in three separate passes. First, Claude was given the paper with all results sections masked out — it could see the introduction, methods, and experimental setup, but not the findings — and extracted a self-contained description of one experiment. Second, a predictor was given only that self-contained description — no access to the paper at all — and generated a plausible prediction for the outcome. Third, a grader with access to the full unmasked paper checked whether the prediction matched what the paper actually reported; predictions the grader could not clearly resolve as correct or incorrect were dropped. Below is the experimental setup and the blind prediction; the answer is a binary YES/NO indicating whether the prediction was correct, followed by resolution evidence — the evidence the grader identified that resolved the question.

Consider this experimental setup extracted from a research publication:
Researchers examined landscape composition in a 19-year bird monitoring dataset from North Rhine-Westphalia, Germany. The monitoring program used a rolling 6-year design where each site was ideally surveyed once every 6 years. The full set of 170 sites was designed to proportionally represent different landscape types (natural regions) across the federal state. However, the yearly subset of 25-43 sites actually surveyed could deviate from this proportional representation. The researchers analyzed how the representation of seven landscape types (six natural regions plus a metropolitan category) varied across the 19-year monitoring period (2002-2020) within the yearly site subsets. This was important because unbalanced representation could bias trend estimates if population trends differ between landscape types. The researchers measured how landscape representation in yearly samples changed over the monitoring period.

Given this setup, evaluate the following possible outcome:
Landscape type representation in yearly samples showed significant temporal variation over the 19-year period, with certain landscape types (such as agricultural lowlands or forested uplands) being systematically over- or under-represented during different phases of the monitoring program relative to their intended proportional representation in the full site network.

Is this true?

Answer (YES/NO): YES